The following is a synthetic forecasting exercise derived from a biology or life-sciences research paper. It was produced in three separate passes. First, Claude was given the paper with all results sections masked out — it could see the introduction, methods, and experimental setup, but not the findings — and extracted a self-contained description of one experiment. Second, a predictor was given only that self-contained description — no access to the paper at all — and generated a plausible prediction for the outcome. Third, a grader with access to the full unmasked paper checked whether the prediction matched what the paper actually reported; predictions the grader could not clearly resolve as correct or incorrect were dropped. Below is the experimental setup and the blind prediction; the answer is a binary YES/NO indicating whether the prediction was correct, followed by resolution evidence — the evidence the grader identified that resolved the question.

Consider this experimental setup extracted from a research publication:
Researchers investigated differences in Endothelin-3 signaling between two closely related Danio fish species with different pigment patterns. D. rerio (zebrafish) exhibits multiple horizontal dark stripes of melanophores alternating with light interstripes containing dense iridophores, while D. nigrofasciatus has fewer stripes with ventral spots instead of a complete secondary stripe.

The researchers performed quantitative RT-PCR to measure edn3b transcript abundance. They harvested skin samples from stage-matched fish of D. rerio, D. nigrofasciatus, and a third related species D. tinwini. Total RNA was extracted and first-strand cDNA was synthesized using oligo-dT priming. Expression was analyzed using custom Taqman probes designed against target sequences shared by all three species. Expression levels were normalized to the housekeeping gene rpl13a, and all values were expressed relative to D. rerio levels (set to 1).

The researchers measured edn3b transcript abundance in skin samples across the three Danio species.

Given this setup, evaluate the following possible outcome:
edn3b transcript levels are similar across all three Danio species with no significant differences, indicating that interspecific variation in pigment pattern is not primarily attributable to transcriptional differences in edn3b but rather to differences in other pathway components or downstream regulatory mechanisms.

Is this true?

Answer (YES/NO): NO